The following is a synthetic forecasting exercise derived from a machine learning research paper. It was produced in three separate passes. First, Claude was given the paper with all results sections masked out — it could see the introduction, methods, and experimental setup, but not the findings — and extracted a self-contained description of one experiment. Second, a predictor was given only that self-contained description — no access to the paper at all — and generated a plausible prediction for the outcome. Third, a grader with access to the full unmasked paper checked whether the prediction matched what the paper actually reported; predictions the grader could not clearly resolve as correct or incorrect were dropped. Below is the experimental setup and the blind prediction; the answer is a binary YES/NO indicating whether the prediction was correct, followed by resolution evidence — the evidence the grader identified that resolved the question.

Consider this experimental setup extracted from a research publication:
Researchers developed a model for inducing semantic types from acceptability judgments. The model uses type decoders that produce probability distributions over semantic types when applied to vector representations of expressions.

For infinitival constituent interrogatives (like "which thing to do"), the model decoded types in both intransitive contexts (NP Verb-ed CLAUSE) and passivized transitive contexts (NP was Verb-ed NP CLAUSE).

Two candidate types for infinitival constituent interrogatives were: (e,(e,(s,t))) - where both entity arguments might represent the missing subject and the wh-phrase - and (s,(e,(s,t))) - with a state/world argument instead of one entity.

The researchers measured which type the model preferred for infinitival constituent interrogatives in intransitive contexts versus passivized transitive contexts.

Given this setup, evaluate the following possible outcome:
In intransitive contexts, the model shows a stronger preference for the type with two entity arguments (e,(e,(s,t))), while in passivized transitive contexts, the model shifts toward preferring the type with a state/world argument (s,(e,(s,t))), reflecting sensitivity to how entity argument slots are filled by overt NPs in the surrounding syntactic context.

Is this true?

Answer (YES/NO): YES